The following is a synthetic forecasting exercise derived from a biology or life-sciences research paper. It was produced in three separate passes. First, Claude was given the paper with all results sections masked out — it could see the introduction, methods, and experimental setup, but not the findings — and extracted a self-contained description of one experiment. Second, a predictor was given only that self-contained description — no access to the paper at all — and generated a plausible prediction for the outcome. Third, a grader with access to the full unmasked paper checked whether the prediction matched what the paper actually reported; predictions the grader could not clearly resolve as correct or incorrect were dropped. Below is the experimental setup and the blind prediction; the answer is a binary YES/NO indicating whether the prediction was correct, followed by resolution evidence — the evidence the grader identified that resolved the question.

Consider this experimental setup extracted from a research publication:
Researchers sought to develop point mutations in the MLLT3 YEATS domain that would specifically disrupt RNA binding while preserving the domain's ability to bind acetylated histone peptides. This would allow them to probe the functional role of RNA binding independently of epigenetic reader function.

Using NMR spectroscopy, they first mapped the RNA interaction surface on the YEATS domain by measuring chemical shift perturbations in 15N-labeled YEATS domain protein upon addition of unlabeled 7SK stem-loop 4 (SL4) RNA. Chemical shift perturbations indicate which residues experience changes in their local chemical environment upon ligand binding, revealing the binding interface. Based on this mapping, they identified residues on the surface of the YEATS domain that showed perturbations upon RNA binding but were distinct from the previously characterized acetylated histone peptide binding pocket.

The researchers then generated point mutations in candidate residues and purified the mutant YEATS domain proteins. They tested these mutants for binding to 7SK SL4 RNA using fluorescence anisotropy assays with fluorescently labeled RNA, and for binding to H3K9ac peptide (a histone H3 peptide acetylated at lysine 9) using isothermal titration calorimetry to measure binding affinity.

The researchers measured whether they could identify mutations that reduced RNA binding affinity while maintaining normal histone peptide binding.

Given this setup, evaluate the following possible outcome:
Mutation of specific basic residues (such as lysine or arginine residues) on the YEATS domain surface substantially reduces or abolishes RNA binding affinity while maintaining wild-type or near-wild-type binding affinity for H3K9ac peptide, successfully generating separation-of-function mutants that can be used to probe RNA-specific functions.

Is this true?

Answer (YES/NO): YES